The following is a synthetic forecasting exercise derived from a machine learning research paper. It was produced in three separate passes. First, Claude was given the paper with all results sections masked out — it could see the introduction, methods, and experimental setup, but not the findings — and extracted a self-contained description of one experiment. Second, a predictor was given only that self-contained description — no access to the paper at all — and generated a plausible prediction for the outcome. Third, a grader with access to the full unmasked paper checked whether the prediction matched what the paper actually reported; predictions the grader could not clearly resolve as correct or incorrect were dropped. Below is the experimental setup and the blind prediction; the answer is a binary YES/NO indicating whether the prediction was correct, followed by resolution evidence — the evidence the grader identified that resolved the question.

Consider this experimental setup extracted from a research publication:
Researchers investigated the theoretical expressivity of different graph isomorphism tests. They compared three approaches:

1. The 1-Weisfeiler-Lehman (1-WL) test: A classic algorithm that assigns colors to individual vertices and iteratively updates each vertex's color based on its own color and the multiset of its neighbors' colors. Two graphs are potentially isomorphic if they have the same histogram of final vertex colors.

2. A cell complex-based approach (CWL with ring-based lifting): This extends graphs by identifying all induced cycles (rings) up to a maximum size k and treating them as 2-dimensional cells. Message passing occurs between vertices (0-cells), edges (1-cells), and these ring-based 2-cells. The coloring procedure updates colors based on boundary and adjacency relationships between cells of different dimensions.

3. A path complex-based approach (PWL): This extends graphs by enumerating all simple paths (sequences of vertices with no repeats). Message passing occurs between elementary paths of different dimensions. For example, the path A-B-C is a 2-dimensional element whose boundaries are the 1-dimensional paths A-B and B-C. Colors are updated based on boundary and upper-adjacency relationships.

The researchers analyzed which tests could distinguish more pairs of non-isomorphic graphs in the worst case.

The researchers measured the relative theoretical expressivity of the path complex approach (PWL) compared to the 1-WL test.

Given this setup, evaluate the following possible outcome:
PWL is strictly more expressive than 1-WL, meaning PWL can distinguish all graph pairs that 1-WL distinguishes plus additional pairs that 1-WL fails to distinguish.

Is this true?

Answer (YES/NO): YES